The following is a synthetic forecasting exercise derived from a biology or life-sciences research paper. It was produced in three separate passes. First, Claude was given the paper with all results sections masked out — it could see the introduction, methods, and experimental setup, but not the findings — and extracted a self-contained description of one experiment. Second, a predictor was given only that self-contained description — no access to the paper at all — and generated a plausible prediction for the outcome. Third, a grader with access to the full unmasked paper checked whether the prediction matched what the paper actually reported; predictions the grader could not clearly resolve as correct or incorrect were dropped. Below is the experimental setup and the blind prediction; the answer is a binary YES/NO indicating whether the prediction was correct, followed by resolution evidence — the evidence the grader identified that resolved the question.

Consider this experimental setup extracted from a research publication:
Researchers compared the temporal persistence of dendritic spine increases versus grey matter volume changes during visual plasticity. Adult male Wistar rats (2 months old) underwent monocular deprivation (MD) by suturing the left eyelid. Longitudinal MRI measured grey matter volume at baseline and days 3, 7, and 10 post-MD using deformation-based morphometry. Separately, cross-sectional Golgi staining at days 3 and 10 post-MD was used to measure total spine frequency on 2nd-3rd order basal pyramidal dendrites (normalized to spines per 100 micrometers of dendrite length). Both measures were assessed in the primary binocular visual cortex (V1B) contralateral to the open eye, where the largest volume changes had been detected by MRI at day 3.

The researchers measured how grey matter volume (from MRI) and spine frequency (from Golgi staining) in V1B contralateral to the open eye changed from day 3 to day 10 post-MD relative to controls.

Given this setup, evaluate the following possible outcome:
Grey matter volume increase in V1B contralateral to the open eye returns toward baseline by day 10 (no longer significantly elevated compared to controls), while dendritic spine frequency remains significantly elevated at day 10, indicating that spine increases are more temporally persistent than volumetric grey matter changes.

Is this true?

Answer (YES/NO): YES